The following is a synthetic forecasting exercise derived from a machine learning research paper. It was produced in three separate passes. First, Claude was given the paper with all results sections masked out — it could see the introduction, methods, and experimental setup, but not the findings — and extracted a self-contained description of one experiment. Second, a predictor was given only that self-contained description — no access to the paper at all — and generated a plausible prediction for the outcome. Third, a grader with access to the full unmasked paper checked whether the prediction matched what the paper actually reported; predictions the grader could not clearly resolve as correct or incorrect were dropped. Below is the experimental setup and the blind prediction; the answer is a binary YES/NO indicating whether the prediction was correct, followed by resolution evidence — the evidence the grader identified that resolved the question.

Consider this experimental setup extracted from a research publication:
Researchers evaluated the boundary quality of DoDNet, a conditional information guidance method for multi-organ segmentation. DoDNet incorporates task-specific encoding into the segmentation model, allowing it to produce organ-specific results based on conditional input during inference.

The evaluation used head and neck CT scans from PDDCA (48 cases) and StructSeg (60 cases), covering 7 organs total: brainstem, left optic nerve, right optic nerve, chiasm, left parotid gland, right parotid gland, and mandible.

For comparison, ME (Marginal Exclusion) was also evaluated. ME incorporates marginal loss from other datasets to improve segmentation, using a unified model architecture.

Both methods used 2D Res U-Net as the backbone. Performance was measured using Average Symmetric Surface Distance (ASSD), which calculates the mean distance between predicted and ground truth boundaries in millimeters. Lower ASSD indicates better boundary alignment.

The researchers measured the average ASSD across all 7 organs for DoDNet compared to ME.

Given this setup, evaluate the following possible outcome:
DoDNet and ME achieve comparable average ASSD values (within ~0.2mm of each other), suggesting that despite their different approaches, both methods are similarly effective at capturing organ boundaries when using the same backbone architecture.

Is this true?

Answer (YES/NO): NO